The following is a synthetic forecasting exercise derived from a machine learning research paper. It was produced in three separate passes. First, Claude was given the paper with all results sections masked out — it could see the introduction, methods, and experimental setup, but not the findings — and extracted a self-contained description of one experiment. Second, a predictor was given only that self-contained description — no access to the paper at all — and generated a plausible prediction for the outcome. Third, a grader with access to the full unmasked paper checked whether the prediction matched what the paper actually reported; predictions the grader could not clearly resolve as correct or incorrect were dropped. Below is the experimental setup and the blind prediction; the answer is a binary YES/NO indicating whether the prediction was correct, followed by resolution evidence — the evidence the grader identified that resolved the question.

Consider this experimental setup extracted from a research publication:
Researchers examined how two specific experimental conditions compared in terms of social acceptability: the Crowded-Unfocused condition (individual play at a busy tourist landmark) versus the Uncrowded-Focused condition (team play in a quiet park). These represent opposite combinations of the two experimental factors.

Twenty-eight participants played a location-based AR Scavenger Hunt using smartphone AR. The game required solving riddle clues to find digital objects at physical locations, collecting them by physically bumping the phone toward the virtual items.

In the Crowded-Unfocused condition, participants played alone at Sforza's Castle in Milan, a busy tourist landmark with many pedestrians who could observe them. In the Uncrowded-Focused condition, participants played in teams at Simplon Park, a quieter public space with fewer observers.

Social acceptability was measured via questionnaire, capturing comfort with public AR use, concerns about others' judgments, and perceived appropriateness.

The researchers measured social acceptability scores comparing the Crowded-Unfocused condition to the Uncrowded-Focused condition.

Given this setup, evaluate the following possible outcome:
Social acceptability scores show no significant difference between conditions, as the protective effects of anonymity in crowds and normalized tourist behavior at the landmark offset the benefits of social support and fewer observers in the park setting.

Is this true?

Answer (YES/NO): NO